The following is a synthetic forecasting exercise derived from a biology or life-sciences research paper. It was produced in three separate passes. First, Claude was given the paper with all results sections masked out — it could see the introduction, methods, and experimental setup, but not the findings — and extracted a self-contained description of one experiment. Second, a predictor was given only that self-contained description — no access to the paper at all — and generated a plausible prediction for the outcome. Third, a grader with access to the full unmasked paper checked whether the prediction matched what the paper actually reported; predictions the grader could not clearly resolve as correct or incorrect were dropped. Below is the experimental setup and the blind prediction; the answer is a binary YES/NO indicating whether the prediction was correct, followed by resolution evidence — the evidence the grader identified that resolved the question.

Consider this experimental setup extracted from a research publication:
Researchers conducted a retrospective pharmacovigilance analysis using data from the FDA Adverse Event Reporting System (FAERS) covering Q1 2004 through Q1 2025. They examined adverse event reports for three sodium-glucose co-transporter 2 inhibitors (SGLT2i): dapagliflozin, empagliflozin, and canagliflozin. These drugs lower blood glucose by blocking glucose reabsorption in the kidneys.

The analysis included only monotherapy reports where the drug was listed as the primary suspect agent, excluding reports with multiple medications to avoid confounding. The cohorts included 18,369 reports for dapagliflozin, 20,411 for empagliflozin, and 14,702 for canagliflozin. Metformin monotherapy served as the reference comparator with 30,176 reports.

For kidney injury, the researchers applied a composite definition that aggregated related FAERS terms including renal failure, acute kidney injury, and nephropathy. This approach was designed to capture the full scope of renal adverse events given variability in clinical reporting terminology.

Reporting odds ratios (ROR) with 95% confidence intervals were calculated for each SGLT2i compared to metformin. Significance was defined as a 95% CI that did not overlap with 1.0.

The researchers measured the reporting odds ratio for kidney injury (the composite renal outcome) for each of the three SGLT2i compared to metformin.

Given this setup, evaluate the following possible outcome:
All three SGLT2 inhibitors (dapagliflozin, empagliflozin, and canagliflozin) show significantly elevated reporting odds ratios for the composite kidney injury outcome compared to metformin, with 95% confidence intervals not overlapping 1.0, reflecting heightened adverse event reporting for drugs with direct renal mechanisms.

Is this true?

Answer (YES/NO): NO